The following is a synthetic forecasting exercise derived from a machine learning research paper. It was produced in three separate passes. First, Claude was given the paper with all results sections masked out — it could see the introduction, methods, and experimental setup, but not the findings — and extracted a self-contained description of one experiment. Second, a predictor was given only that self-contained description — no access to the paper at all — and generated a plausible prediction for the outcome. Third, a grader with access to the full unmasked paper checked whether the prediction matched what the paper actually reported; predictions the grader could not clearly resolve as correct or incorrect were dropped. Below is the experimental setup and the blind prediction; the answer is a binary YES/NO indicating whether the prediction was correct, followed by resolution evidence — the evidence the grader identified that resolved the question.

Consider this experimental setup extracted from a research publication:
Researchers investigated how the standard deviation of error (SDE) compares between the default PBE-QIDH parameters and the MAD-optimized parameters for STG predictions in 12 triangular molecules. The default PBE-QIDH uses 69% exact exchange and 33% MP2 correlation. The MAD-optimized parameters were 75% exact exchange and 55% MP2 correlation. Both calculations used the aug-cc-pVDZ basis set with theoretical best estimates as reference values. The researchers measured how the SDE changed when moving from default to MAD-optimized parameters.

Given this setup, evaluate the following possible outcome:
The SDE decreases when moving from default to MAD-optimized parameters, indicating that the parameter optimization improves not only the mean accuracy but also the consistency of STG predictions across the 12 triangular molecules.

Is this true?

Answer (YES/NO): NO